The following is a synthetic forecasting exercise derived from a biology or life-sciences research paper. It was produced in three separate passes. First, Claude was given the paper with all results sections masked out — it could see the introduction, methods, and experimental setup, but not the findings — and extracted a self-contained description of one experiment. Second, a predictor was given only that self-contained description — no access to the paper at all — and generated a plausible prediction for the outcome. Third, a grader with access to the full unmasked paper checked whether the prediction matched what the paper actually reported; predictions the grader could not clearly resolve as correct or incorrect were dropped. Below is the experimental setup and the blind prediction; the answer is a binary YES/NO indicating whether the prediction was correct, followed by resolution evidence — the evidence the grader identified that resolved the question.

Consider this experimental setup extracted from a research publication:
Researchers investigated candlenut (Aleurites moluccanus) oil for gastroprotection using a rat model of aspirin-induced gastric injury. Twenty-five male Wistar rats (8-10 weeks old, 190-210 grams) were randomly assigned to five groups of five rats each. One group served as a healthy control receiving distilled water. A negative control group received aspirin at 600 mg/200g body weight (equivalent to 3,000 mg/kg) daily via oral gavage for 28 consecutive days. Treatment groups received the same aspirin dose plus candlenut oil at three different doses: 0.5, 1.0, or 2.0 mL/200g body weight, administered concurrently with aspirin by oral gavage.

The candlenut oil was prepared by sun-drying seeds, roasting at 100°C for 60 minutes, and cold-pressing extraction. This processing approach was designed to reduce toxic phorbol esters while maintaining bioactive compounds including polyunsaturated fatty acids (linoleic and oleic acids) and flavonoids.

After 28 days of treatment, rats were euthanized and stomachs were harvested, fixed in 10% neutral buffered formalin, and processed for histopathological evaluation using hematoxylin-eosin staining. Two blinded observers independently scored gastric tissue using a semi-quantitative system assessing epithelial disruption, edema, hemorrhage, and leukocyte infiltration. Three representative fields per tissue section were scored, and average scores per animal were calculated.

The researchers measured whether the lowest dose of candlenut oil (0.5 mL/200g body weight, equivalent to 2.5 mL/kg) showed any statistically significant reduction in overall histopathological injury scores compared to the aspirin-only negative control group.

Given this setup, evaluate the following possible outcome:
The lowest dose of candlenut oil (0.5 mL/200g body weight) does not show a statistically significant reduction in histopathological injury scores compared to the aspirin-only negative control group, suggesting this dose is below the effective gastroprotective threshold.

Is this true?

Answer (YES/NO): YES